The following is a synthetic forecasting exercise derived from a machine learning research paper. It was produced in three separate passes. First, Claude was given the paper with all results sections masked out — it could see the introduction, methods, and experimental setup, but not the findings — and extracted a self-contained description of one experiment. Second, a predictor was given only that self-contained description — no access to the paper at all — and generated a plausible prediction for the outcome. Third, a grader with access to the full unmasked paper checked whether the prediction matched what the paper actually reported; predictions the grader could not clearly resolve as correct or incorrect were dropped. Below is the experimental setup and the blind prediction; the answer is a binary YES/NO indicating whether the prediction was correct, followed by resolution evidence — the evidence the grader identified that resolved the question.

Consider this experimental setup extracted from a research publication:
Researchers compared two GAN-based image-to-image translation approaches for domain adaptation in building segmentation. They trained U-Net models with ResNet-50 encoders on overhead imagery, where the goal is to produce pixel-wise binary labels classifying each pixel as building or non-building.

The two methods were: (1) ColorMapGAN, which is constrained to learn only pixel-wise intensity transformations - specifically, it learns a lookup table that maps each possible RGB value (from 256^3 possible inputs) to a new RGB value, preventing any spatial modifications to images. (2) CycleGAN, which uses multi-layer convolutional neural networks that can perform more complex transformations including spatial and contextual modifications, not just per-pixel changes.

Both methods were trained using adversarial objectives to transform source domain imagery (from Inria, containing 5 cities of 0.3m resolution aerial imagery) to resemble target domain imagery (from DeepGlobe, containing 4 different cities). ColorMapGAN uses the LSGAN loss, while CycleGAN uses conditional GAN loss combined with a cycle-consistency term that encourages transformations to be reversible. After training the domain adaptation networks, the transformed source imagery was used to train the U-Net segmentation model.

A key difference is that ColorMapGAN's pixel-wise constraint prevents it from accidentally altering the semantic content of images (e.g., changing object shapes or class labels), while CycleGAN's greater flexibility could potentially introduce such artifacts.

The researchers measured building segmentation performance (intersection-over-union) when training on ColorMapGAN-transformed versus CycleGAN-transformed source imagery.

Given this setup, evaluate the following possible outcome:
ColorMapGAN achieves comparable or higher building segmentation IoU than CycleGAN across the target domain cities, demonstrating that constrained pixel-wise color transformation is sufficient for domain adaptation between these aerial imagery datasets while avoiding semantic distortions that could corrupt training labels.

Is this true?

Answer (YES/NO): NO